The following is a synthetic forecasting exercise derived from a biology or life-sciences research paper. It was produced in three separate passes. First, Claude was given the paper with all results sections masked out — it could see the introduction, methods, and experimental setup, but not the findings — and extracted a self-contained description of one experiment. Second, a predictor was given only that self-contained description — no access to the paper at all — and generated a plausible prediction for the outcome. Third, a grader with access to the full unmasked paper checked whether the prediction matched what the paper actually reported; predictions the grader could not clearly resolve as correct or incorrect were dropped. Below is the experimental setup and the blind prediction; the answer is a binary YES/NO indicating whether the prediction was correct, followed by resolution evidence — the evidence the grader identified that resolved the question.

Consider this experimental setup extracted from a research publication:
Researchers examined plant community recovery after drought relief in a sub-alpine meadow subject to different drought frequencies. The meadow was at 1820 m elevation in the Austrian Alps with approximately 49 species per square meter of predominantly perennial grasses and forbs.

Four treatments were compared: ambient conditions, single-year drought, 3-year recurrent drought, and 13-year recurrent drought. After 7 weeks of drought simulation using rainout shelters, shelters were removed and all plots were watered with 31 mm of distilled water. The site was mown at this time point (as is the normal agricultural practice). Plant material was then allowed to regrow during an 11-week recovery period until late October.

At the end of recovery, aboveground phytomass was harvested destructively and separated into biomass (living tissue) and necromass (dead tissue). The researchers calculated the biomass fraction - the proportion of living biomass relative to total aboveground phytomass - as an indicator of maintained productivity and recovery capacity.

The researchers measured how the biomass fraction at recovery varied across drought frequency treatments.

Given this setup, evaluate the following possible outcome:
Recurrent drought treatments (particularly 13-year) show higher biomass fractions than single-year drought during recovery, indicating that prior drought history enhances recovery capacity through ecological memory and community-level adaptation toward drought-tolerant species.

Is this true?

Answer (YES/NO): NO